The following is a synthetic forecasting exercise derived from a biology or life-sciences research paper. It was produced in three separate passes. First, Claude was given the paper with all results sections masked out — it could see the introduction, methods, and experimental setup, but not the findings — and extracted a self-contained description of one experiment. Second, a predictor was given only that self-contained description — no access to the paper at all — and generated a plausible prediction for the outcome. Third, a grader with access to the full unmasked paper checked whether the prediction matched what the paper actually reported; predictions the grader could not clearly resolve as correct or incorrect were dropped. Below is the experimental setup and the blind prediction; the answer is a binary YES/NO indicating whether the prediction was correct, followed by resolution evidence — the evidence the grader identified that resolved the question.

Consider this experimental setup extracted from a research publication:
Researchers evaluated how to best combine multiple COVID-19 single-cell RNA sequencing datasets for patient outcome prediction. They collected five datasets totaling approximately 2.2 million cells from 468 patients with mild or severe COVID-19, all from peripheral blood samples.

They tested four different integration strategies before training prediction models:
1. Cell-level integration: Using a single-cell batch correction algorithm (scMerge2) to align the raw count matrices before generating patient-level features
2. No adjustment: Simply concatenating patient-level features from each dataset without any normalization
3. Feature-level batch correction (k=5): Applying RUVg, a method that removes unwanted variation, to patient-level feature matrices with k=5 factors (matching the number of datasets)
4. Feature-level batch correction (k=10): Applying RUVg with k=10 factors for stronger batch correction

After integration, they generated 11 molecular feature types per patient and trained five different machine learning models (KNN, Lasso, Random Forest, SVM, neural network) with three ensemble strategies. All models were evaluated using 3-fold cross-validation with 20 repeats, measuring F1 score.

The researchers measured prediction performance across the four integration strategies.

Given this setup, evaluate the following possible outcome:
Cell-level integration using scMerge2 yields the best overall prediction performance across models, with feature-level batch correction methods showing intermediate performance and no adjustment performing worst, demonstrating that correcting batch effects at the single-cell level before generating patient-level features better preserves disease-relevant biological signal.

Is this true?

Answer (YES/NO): NO